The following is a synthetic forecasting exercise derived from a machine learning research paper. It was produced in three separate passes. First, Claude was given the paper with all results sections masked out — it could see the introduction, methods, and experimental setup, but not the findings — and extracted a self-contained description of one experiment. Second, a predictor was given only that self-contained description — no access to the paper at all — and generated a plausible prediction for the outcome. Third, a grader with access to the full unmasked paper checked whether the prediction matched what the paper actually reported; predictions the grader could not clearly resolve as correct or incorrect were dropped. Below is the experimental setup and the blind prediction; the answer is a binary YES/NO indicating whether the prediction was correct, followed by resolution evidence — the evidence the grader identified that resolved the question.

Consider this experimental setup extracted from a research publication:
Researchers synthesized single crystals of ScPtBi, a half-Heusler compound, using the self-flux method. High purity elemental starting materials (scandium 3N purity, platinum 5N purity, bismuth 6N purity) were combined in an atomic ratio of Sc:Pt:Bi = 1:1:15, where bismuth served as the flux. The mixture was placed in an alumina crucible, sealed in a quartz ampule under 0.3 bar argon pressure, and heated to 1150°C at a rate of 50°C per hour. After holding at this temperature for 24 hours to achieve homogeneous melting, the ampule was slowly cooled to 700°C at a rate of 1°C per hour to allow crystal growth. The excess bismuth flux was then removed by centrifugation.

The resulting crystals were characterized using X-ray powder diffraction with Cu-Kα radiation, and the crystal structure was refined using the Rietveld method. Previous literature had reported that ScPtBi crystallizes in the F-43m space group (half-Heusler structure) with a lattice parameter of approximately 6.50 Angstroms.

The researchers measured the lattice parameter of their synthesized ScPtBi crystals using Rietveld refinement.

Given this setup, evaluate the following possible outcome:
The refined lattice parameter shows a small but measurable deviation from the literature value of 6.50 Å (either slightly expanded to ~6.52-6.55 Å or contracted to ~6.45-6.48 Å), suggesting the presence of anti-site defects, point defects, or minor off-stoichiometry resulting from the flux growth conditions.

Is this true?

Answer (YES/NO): NO